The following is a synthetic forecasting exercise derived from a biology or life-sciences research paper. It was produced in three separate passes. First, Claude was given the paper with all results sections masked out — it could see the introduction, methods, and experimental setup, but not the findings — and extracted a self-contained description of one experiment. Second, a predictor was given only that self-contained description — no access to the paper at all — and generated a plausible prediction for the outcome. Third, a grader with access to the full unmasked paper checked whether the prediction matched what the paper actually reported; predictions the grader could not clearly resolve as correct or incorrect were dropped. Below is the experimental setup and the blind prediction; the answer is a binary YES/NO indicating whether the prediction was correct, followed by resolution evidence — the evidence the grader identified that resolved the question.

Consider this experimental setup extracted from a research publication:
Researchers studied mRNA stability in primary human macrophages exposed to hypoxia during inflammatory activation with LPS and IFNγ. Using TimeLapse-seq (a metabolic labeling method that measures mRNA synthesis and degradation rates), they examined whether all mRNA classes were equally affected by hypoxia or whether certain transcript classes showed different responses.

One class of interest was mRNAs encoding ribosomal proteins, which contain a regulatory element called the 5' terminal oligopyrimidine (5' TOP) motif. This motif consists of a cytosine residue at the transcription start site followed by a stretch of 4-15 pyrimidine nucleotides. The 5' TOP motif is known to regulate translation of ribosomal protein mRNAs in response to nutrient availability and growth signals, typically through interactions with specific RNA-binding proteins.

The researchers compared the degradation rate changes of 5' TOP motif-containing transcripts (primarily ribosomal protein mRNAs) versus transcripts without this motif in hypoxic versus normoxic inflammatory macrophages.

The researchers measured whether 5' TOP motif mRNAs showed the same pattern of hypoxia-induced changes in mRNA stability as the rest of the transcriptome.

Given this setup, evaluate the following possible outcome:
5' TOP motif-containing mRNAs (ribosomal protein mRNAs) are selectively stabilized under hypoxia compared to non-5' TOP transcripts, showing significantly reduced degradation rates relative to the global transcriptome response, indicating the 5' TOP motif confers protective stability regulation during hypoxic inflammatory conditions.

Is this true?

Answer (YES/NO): YES